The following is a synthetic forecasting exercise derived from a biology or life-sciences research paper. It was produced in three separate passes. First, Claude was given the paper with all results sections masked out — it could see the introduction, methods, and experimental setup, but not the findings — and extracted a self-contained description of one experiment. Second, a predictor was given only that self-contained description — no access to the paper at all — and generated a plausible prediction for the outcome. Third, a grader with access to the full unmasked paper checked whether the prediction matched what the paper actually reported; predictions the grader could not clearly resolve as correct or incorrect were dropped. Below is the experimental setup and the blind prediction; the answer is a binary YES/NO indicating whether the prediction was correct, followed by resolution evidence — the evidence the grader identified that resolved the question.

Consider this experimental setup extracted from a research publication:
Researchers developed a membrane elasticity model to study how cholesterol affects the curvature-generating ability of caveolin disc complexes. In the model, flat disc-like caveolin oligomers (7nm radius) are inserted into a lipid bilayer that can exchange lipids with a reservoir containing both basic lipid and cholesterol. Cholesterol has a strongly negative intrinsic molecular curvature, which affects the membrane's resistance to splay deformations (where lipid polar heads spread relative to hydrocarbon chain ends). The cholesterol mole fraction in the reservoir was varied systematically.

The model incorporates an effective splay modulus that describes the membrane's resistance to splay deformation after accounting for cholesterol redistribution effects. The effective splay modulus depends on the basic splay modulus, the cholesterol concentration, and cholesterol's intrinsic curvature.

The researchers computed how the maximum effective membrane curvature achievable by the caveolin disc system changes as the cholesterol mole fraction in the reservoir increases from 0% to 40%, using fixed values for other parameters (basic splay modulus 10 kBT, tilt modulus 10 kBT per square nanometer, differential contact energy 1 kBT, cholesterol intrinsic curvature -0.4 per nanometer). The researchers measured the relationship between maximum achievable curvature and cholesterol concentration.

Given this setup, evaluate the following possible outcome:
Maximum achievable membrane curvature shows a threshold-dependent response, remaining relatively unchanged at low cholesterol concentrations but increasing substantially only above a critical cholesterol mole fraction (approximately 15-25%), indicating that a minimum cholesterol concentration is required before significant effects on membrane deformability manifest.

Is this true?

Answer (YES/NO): NO